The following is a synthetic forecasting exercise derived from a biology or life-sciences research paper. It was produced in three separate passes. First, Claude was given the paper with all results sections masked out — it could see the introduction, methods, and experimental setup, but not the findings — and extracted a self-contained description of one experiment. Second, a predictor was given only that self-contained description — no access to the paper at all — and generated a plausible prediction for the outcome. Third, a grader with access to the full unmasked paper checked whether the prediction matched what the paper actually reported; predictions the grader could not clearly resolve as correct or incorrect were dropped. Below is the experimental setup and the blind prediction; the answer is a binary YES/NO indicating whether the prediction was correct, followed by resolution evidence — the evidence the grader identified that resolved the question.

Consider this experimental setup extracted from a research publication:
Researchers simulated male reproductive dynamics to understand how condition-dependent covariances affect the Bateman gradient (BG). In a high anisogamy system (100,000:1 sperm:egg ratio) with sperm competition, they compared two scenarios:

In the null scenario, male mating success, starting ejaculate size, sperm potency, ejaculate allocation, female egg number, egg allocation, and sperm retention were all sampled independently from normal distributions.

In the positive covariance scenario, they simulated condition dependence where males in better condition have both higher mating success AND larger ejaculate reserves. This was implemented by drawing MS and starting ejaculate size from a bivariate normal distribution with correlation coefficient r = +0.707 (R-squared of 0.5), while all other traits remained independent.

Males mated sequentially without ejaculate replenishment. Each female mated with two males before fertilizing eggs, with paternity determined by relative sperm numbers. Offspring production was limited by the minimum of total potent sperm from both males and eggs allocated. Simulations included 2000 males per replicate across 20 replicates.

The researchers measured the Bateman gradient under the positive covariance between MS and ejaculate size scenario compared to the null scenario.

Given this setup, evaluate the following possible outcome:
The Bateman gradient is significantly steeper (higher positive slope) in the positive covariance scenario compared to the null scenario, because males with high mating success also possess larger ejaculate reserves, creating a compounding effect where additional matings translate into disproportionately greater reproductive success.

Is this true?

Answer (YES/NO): YES